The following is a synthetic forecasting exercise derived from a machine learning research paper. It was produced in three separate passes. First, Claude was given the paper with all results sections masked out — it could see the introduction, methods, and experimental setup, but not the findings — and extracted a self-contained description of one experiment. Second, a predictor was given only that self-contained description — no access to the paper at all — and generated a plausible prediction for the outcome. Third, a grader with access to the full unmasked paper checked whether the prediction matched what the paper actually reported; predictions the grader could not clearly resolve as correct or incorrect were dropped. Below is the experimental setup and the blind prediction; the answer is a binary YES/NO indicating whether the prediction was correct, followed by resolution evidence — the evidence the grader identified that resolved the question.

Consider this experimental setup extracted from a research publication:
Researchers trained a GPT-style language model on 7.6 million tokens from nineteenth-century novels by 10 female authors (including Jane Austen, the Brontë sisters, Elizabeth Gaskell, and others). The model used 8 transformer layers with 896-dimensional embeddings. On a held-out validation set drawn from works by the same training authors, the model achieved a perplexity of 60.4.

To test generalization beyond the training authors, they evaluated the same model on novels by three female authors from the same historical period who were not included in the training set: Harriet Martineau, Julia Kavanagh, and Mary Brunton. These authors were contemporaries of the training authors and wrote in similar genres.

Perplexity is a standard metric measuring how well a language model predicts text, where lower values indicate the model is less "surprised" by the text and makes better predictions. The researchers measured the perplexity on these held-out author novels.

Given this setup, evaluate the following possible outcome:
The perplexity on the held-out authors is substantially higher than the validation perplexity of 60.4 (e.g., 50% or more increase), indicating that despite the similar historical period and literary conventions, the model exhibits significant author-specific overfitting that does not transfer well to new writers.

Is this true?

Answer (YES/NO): NO